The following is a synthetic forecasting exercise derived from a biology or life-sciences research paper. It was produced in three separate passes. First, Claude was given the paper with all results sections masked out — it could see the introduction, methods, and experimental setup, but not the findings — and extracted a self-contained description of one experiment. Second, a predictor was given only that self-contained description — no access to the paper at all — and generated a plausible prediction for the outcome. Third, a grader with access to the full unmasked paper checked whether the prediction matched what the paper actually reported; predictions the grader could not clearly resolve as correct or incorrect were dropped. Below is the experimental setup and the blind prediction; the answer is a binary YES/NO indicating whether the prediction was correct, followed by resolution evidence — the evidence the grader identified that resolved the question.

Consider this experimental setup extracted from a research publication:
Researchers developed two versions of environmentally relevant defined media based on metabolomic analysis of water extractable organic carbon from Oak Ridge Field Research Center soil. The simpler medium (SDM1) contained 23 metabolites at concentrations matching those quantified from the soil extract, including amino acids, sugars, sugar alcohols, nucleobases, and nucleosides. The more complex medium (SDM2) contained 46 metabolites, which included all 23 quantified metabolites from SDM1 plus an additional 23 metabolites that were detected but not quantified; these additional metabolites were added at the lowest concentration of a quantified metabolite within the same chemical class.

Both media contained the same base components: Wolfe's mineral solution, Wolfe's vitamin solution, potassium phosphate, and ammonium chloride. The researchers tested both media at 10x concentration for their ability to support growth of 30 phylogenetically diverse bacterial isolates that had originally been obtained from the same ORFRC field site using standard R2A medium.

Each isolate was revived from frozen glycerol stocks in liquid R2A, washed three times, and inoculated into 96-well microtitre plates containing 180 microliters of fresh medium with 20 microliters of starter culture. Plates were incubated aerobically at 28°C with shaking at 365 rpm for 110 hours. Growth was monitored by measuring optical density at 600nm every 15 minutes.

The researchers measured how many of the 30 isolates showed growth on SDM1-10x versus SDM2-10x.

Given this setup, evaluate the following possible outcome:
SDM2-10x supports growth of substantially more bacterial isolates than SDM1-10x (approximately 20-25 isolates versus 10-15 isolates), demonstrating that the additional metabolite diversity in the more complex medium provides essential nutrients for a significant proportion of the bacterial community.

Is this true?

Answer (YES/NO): YES